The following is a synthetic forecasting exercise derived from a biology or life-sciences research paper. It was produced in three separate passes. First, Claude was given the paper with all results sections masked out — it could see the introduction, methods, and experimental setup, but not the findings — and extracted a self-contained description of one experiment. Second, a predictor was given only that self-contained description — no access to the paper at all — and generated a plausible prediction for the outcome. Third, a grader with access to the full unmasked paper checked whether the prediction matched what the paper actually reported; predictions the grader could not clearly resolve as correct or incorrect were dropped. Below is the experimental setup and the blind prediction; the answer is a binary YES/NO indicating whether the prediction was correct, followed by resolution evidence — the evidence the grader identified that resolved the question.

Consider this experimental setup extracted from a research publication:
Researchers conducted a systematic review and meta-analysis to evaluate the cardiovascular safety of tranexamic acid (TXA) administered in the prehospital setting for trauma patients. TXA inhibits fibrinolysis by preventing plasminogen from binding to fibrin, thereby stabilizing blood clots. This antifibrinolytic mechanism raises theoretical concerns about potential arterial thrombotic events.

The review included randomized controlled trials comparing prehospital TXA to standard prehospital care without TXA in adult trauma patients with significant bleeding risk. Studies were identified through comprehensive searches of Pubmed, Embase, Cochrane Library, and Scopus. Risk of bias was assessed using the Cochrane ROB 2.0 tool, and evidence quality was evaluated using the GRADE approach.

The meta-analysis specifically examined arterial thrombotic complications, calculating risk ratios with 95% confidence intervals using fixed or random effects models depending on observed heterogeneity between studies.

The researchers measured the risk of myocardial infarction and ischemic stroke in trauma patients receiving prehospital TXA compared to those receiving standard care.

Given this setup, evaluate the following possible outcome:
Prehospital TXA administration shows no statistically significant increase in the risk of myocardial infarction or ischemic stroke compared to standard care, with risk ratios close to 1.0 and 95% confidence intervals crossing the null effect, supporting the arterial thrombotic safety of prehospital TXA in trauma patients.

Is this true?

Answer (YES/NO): NO